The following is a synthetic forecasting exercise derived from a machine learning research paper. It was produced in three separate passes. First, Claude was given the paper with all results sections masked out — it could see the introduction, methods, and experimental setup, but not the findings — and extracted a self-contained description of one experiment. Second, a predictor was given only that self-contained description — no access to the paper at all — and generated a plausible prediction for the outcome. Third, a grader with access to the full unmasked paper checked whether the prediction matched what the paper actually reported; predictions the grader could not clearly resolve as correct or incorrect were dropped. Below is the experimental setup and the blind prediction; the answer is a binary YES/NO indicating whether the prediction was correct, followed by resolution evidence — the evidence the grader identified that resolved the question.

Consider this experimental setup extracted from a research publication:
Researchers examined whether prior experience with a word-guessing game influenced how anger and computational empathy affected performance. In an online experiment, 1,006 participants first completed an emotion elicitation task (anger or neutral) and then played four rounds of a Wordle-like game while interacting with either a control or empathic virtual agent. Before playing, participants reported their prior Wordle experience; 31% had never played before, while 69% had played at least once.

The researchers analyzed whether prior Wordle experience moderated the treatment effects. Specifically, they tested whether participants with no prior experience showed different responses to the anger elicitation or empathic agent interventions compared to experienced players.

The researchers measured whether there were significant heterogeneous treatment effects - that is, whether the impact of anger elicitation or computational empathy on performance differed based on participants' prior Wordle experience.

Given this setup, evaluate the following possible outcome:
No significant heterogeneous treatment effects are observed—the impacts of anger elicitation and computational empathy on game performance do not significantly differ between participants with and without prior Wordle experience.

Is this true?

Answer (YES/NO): YES